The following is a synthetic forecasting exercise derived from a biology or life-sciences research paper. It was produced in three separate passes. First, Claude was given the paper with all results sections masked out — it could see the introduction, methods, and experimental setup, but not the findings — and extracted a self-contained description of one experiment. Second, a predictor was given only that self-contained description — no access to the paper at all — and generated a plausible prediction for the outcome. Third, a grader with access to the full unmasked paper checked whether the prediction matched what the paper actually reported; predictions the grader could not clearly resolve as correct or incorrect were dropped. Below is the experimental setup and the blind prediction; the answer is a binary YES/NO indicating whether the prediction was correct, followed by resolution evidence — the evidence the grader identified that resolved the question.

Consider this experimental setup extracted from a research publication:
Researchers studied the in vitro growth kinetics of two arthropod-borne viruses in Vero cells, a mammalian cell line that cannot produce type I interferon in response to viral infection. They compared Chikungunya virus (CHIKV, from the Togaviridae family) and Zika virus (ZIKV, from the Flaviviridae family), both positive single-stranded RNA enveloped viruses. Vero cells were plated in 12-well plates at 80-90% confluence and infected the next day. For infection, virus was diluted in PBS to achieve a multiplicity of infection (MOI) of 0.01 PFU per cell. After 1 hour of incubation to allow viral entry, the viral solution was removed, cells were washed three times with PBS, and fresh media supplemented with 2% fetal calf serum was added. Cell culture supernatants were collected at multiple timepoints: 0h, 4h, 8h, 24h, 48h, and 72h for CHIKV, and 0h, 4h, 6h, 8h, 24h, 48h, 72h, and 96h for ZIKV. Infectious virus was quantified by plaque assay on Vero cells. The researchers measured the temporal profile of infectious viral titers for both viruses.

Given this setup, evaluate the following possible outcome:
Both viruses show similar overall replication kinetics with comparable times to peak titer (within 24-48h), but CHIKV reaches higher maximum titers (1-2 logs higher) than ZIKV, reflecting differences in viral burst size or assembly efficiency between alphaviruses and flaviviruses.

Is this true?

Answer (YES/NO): NO